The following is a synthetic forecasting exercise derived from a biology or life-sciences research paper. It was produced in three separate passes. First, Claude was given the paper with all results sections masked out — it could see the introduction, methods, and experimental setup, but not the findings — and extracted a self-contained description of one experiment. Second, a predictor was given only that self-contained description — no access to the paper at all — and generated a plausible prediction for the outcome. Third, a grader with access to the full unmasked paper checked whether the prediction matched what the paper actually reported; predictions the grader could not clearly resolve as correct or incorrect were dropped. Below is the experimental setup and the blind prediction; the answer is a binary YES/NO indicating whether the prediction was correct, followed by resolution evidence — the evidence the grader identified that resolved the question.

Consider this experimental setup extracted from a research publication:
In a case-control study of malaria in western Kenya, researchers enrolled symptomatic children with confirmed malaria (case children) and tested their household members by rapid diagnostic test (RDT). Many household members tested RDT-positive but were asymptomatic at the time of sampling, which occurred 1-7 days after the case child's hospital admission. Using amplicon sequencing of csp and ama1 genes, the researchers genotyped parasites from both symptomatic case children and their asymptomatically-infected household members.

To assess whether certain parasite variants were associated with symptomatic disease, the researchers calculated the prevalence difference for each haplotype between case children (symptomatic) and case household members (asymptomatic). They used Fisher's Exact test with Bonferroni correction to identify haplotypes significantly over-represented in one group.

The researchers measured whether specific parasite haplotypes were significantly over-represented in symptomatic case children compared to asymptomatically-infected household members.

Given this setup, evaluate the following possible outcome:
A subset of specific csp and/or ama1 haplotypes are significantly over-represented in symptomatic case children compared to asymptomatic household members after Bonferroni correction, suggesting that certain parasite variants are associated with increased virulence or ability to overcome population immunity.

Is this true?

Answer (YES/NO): NO